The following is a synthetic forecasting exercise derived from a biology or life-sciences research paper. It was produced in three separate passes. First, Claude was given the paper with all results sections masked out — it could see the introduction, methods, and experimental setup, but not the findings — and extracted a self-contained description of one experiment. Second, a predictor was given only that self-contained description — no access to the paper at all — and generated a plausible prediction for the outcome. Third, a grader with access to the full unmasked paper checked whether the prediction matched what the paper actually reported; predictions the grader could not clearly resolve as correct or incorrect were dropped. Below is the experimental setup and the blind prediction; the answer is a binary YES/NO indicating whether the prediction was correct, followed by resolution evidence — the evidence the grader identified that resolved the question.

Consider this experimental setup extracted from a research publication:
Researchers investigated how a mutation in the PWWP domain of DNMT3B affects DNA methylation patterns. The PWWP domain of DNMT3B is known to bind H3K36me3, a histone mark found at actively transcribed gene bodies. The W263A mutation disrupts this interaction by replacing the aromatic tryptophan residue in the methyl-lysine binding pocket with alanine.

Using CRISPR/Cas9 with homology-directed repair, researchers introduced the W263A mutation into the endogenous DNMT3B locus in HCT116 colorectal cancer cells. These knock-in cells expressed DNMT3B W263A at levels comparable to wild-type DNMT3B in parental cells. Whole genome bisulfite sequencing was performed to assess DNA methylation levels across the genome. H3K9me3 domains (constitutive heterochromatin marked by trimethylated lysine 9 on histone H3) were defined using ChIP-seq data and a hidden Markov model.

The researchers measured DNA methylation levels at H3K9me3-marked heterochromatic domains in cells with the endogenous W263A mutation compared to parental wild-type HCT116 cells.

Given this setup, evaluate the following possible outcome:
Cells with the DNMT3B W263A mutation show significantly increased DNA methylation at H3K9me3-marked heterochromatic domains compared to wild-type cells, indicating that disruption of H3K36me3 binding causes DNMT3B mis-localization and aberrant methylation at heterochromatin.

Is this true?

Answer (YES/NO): YES